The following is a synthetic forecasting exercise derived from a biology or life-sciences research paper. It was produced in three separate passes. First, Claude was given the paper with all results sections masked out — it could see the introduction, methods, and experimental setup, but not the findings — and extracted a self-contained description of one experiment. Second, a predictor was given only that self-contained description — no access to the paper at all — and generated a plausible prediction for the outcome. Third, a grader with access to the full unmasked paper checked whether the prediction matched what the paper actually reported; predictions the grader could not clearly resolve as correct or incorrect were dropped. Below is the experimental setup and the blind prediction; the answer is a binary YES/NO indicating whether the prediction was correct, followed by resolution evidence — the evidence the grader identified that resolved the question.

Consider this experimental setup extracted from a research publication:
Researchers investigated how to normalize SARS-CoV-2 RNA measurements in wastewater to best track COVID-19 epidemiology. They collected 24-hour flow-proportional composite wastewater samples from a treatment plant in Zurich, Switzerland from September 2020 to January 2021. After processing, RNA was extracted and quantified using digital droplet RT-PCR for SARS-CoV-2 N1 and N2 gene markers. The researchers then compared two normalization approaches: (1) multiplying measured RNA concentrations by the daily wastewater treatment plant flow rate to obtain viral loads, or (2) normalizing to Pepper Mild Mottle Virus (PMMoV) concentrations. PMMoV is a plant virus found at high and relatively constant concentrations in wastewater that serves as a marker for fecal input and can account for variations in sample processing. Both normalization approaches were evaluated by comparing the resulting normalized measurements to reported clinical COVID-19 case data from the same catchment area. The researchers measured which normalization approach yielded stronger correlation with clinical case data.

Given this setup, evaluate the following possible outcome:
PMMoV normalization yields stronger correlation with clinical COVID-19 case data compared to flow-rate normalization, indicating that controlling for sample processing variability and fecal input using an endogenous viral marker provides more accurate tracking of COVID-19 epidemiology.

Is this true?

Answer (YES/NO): NO